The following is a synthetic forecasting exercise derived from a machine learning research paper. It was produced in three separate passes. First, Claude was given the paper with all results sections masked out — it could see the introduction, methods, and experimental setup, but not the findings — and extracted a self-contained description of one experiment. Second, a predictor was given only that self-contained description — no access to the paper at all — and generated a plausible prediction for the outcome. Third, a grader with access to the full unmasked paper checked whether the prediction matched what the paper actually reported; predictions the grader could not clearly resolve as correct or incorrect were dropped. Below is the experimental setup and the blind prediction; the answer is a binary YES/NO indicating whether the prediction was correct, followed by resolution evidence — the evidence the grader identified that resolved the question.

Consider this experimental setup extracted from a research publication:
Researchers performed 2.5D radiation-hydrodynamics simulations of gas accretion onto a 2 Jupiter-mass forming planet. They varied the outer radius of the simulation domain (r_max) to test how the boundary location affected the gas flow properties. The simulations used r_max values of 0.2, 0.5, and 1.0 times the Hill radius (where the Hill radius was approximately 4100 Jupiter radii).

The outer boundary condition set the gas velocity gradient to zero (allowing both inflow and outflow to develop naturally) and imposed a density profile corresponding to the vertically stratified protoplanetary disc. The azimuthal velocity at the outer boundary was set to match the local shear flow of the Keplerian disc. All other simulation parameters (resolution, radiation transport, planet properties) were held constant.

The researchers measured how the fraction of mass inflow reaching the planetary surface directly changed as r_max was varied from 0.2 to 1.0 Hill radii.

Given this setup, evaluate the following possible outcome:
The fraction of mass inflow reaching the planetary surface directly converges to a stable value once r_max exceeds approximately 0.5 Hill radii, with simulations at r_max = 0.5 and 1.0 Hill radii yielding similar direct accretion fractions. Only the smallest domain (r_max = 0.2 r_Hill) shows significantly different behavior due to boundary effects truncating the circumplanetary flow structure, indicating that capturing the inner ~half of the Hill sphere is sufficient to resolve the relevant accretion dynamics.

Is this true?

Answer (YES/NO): NO